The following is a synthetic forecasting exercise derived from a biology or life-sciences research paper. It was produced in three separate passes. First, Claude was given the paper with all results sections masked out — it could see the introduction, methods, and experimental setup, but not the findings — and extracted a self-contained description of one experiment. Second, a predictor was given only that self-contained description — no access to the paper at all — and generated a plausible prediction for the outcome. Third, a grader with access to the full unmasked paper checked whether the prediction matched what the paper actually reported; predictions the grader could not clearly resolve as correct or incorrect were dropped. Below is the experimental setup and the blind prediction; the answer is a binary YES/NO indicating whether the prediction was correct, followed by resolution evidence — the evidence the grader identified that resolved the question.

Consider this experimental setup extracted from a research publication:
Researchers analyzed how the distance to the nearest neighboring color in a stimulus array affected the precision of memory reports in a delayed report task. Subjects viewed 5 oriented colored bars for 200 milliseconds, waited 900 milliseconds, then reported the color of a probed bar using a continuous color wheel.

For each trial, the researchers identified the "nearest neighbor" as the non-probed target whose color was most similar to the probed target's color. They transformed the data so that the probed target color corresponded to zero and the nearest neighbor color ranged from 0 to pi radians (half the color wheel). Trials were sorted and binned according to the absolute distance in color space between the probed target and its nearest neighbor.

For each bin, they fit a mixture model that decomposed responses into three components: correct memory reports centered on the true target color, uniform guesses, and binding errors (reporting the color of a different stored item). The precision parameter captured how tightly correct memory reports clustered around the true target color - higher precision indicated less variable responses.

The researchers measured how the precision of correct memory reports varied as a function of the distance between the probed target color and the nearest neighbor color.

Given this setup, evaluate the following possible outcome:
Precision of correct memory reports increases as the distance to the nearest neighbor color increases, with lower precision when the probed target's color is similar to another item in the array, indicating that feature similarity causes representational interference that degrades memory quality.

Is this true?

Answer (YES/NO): NO